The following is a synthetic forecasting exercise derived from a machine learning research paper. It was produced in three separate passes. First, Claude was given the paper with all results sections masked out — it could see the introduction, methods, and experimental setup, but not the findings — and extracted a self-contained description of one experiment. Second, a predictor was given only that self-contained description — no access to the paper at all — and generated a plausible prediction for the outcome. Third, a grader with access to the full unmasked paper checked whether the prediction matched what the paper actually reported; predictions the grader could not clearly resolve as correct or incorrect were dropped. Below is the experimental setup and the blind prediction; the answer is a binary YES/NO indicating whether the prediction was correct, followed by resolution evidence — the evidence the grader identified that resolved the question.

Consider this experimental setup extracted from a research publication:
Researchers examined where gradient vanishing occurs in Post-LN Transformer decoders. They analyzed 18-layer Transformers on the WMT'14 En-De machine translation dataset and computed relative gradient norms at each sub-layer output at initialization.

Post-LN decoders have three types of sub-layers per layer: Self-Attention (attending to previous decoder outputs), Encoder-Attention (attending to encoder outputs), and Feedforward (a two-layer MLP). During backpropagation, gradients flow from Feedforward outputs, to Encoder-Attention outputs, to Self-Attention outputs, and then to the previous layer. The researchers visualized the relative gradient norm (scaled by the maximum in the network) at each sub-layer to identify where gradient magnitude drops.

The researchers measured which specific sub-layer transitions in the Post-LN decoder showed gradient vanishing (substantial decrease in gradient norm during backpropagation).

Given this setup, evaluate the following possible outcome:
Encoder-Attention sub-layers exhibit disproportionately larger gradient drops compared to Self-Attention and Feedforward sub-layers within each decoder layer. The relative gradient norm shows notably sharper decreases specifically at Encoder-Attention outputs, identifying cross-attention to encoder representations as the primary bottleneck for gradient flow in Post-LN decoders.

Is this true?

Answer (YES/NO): YES